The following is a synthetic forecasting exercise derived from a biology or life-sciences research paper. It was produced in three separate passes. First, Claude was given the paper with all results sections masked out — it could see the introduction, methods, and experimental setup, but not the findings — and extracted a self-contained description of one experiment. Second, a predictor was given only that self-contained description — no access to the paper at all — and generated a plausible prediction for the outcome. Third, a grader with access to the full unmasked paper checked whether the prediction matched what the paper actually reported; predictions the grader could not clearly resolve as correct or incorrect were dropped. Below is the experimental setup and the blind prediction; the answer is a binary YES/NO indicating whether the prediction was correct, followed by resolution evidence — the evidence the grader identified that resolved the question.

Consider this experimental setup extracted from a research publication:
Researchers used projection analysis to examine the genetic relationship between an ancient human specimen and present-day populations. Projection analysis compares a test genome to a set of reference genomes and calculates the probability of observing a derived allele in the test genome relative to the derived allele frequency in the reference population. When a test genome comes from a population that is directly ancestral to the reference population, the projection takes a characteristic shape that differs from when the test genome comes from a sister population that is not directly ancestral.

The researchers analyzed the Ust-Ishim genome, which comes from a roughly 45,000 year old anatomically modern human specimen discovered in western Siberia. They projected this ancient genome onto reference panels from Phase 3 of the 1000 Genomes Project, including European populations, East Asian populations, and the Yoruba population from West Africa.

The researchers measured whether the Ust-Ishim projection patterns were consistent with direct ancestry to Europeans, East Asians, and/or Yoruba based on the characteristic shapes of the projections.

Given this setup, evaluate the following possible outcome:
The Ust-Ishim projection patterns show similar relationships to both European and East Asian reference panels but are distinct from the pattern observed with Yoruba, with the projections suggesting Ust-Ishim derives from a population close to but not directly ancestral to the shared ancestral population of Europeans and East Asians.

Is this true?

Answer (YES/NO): NO